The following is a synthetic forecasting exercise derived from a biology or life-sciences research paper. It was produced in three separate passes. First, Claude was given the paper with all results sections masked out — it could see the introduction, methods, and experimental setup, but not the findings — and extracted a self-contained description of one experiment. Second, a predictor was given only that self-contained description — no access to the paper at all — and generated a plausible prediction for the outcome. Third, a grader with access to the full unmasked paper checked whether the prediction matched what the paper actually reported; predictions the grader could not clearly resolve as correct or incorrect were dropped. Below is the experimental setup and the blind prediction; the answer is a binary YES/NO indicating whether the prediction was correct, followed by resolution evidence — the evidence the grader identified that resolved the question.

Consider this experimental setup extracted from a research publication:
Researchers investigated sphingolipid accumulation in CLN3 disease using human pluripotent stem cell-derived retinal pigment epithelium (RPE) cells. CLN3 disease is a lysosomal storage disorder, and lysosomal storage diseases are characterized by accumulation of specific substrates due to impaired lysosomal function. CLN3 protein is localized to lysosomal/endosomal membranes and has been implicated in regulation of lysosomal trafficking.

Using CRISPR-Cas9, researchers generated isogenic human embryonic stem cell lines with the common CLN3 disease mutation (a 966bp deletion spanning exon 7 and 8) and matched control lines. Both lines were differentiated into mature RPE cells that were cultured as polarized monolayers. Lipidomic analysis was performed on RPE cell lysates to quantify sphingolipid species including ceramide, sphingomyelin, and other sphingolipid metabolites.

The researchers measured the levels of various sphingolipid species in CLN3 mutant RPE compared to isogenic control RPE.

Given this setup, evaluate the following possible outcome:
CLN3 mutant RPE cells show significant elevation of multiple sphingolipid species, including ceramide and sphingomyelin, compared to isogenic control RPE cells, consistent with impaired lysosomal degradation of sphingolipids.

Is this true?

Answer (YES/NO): NO